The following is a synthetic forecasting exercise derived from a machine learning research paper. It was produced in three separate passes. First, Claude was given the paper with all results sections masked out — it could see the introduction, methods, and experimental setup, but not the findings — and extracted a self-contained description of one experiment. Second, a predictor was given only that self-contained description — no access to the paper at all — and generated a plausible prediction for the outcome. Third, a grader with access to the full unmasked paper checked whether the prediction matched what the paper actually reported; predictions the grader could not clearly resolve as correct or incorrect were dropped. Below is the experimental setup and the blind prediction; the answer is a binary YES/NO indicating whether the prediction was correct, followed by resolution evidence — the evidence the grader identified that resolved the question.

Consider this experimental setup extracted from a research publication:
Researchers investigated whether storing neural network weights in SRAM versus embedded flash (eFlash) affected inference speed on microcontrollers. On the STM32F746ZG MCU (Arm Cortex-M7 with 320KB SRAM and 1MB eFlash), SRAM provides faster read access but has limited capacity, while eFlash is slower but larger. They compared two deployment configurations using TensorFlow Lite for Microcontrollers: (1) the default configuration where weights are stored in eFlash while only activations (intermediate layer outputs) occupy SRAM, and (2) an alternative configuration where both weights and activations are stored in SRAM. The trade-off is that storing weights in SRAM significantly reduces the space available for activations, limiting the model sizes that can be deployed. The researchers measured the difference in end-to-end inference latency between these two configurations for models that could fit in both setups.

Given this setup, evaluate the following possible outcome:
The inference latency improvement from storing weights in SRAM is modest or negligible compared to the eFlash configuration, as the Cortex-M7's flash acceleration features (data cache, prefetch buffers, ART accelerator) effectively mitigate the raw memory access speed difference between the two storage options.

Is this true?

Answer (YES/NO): YES